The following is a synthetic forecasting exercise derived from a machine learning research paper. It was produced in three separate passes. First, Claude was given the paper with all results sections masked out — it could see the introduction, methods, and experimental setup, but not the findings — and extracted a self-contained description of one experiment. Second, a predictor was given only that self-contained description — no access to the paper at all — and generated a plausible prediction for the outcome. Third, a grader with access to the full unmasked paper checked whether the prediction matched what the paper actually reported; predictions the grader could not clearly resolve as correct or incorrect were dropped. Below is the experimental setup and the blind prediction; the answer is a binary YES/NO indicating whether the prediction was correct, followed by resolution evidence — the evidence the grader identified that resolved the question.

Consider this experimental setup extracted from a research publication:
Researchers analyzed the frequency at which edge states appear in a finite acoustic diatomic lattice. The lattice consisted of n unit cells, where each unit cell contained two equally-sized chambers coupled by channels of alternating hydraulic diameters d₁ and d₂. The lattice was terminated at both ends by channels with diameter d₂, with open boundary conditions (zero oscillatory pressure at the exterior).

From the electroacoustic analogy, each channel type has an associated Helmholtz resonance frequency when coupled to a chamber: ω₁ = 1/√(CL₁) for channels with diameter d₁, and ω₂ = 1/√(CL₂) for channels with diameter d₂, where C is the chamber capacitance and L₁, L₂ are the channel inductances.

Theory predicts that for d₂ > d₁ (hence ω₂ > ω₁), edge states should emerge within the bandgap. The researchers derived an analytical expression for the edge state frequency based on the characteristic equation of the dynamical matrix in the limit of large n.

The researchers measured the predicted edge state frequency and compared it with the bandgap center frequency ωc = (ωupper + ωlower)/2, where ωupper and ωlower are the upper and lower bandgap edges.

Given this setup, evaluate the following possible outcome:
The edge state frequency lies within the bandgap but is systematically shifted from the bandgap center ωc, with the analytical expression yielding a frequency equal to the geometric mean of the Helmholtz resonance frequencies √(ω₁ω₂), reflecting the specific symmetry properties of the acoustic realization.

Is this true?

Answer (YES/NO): NO